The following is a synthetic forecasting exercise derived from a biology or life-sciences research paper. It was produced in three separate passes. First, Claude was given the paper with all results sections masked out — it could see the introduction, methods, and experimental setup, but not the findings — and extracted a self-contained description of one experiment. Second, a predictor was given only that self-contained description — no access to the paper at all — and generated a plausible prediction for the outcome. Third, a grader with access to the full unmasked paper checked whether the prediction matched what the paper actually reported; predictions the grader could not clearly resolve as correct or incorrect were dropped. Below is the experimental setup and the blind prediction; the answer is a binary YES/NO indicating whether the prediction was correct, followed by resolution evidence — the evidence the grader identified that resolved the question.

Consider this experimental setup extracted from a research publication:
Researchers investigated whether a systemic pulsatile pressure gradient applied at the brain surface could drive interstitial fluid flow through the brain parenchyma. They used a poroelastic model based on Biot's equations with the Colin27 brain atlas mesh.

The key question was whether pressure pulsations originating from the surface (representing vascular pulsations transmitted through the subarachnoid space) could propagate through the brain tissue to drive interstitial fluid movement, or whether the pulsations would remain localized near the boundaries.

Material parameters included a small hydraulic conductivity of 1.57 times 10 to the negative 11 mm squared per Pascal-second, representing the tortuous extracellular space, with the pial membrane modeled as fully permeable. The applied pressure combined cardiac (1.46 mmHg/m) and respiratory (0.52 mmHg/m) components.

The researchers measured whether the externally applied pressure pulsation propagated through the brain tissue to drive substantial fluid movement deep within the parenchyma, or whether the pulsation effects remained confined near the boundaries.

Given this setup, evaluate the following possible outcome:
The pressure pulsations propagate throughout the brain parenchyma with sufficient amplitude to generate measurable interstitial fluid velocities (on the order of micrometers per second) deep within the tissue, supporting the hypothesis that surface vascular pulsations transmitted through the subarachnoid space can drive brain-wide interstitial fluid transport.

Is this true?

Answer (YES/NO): NO